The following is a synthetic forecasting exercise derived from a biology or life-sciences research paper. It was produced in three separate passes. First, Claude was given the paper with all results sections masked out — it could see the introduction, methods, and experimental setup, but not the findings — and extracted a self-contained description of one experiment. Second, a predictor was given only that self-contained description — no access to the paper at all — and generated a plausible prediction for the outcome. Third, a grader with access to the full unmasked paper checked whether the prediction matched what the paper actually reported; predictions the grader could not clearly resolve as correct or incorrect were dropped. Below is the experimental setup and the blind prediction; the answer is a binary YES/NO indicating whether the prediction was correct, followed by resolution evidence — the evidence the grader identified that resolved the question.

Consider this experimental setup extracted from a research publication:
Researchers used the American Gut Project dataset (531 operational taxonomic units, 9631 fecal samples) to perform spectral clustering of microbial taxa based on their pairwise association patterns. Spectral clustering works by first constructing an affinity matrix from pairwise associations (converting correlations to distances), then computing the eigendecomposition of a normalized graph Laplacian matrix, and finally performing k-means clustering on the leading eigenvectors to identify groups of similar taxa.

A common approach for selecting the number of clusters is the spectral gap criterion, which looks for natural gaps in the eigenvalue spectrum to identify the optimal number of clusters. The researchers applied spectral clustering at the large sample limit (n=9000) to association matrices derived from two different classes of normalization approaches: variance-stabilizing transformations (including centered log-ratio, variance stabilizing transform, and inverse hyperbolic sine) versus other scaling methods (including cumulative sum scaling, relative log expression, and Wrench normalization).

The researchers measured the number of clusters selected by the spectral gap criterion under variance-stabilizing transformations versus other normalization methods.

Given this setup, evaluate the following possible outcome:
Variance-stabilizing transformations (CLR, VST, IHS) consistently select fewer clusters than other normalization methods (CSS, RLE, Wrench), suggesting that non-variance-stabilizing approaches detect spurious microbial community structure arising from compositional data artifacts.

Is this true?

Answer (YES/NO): NO